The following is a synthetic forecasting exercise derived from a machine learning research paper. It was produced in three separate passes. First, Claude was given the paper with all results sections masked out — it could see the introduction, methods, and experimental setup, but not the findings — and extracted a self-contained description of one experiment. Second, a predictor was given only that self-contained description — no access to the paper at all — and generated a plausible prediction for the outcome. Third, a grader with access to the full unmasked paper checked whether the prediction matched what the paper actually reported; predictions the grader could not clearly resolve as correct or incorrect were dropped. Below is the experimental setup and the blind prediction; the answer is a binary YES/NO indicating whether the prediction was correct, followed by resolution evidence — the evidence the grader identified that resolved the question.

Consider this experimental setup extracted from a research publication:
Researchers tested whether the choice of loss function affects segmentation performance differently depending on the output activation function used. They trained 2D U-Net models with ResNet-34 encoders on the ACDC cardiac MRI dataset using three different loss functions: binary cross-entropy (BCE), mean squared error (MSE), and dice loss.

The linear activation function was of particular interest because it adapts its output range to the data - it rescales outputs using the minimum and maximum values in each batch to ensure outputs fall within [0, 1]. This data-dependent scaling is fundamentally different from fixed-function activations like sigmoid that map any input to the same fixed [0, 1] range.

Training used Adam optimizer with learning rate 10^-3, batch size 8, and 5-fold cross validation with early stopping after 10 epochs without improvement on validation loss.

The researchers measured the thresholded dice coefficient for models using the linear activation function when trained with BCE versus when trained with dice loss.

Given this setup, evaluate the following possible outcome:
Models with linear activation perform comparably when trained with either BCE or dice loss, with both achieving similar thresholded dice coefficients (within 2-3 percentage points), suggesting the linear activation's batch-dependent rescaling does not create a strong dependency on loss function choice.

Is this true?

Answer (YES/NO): YES